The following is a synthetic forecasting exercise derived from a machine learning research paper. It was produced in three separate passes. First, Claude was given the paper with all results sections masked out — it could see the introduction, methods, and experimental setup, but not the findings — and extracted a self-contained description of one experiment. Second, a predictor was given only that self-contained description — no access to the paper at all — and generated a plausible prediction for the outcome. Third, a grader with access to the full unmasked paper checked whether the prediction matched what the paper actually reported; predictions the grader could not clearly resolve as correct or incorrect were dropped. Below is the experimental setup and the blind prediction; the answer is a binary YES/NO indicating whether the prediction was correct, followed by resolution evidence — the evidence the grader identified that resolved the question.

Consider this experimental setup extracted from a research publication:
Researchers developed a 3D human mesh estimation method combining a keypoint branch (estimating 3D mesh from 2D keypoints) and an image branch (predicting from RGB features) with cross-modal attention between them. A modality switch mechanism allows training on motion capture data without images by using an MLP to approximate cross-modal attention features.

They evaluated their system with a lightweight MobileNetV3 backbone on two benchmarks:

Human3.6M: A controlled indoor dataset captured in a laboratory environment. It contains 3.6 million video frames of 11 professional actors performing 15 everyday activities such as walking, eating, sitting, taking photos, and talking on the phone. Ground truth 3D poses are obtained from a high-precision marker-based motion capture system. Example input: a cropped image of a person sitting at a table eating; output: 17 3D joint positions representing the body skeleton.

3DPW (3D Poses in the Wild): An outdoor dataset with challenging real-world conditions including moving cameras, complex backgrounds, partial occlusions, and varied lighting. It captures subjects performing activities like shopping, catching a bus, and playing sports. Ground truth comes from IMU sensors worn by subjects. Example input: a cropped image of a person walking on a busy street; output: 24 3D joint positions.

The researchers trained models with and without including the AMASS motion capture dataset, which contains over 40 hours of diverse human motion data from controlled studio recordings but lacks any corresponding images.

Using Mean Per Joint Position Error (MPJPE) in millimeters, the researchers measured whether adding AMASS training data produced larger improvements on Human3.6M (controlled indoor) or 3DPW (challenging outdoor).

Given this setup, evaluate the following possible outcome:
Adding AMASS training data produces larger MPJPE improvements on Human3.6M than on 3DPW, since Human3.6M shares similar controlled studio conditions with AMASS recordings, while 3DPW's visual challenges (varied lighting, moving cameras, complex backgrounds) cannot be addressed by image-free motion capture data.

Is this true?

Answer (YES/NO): YES